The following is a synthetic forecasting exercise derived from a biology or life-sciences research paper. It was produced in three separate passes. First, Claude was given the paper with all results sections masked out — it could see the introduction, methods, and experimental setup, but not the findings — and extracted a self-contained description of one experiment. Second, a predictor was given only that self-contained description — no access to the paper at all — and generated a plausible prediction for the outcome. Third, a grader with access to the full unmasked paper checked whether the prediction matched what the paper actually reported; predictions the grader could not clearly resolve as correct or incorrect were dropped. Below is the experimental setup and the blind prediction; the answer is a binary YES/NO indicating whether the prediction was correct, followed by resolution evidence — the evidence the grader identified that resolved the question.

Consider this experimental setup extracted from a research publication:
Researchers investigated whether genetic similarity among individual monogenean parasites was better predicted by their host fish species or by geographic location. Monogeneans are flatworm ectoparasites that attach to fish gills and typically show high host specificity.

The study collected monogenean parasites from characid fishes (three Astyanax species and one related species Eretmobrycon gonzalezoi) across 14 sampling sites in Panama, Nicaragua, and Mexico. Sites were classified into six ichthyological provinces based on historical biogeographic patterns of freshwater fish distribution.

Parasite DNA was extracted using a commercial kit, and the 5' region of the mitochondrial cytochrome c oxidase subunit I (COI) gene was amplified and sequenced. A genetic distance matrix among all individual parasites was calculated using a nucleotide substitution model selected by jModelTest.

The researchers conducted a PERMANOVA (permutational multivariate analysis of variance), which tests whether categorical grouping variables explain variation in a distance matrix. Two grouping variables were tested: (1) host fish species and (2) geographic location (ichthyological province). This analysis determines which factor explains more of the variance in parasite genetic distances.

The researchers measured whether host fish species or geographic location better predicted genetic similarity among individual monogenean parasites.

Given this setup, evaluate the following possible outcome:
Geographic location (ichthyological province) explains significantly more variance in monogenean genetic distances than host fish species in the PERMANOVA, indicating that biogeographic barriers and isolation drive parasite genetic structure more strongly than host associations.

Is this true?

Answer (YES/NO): YES